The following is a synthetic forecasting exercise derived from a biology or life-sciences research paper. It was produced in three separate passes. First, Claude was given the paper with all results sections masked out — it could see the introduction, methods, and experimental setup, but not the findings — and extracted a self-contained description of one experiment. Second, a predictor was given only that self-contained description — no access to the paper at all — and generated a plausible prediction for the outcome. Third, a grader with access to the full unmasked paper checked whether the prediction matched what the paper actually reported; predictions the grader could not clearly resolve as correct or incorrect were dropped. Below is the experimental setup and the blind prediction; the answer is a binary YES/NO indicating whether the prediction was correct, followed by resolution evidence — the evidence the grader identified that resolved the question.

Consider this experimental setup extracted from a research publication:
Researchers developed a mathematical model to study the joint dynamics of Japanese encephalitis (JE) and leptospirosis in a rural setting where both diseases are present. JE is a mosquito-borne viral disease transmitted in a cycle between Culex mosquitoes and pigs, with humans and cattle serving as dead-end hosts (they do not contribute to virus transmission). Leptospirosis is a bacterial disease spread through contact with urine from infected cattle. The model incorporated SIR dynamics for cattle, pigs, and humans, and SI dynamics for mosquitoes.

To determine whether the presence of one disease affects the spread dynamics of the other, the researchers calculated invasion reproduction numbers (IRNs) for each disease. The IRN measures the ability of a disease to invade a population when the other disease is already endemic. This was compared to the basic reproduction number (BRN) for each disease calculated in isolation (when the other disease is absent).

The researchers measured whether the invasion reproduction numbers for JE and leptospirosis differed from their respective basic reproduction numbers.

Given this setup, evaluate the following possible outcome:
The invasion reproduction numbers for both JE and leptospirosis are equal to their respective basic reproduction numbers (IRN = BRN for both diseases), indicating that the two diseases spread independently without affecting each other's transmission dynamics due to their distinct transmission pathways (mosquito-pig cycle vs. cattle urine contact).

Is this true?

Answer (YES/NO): YES